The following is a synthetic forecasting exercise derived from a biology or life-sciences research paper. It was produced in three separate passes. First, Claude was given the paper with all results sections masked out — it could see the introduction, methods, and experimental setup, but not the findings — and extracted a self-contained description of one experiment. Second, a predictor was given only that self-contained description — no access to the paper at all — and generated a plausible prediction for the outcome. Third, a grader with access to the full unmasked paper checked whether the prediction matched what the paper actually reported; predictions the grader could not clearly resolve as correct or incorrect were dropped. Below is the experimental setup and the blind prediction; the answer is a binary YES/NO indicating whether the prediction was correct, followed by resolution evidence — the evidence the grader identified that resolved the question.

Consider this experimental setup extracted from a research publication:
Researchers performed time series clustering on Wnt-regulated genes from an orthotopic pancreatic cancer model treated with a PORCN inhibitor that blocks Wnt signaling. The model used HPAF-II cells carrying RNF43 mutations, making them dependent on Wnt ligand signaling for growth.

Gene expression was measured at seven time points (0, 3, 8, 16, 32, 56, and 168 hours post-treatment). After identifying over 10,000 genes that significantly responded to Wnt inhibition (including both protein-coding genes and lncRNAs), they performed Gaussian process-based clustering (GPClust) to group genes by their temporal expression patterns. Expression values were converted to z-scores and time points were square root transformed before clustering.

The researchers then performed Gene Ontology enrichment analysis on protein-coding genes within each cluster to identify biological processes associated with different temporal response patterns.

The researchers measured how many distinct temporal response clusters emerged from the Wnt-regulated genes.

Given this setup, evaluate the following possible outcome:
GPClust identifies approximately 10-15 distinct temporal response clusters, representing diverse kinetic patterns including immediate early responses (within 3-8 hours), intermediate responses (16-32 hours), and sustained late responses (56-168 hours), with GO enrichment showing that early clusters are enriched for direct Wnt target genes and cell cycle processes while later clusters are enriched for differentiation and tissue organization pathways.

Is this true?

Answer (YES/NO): NO